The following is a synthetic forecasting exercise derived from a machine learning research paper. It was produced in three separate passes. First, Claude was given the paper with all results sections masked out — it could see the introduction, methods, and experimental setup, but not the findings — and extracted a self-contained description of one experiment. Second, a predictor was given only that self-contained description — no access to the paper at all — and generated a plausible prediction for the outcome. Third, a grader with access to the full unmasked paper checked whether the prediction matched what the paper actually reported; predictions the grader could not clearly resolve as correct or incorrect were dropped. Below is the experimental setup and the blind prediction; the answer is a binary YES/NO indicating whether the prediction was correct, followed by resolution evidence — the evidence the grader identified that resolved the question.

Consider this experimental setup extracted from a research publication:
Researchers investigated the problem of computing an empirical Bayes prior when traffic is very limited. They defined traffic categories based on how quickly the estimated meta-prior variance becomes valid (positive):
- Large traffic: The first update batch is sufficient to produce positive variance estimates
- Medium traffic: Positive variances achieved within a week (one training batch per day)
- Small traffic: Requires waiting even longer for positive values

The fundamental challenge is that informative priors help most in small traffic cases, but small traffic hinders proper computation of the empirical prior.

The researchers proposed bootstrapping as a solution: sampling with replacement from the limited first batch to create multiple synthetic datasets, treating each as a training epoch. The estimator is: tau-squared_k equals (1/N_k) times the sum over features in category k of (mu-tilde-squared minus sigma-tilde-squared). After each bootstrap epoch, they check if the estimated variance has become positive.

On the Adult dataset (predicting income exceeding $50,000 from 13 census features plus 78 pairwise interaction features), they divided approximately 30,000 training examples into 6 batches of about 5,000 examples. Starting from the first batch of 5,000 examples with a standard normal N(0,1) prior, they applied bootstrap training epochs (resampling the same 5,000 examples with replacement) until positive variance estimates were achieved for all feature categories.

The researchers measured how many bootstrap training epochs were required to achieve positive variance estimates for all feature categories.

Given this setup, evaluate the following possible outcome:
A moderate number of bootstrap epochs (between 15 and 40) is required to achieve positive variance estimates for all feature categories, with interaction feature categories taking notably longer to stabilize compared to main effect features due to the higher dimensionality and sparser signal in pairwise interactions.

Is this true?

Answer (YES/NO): NO